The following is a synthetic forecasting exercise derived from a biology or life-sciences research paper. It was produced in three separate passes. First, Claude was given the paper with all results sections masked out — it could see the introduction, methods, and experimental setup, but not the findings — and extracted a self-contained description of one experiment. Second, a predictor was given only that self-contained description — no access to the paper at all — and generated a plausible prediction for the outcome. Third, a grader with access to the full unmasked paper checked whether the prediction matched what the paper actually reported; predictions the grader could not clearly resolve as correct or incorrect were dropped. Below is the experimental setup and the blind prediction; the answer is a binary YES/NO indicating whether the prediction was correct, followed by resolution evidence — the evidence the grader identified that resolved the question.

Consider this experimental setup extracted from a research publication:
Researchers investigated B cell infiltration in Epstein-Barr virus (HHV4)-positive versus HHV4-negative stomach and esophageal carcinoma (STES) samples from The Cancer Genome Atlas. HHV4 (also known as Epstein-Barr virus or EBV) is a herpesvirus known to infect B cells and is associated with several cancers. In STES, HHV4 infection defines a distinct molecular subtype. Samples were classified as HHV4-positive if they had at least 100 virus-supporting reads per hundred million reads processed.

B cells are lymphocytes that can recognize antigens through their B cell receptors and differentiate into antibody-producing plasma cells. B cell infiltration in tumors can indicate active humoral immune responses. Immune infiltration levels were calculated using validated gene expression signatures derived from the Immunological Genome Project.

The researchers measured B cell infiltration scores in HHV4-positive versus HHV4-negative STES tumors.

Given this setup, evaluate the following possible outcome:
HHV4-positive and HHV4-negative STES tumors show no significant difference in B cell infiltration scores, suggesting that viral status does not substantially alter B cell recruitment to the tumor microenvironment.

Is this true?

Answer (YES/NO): NO